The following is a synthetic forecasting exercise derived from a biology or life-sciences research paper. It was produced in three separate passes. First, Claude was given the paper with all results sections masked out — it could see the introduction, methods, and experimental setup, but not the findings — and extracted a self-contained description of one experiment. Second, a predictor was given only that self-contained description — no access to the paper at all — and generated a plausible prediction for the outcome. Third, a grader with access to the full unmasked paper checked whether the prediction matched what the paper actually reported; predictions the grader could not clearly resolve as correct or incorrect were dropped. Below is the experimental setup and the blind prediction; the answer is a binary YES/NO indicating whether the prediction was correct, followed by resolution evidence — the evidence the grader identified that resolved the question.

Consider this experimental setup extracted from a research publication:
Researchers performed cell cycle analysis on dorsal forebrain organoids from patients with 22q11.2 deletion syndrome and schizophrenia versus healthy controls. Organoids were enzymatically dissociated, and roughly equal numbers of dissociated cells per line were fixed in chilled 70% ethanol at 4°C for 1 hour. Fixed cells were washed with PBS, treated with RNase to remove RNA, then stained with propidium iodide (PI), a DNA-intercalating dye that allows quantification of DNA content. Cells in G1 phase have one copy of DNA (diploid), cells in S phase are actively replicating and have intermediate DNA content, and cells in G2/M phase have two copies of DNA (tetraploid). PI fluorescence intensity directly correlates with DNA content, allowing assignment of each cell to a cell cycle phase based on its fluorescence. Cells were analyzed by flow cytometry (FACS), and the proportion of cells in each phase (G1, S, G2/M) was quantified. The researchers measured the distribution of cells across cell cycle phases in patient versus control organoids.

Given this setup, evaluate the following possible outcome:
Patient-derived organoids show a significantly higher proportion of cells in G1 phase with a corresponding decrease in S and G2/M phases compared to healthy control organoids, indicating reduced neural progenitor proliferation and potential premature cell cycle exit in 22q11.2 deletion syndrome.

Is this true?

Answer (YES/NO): NO